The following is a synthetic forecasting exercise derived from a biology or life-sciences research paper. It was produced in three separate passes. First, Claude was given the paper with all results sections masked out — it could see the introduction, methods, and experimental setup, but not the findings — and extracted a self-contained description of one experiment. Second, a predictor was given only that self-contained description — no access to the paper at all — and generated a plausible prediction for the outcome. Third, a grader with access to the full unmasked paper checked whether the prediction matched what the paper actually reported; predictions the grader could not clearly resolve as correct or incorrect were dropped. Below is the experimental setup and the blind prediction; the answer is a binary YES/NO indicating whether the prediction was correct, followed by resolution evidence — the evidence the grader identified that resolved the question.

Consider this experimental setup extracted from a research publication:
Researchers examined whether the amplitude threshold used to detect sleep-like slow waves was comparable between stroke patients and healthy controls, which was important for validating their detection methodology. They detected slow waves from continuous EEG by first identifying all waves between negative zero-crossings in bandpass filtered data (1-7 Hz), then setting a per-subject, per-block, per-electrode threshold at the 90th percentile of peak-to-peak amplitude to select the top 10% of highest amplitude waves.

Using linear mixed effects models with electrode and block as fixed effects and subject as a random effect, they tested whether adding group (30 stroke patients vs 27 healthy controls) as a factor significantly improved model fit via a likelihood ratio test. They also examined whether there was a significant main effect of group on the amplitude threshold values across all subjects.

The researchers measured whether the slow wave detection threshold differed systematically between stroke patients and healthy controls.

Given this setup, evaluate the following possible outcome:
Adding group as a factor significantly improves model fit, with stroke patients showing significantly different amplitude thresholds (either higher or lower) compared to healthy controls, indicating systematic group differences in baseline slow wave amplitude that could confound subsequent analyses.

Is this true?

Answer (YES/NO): NO